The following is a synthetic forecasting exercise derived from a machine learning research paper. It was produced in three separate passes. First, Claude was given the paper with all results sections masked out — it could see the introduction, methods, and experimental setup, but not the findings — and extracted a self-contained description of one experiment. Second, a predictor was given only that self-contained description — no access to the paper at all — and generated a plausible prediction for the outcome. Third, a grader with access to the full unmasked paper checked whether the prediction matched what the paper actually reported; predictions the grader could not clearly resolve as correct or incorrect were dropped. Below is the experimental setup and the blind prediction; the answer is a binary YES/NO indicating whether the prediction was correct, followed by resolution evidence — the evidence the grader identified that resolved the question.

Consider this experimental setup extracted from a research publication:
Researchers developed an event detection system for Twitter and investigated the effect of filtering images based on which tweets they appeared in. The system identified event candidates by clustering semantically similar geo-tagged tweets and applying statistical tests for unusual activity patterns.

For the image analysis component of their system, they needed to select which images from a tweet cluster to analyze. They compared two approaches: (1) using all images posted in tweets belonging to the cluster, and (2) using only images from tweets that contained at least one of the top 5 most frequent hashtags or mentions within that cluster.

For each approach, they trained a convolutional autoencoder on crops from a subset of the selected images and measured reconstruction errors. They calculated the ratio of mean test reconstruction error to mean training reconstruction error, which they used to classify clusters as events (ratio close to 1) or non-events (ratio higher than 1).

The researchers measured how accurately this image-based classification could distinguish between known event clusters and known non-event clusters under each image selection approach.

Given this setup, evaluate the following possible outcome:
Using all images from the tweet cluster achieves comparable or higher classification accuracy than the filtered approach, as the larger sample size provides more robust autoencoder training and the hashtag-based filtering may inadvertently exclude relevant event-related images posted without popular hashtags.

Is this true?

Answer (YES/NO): NO